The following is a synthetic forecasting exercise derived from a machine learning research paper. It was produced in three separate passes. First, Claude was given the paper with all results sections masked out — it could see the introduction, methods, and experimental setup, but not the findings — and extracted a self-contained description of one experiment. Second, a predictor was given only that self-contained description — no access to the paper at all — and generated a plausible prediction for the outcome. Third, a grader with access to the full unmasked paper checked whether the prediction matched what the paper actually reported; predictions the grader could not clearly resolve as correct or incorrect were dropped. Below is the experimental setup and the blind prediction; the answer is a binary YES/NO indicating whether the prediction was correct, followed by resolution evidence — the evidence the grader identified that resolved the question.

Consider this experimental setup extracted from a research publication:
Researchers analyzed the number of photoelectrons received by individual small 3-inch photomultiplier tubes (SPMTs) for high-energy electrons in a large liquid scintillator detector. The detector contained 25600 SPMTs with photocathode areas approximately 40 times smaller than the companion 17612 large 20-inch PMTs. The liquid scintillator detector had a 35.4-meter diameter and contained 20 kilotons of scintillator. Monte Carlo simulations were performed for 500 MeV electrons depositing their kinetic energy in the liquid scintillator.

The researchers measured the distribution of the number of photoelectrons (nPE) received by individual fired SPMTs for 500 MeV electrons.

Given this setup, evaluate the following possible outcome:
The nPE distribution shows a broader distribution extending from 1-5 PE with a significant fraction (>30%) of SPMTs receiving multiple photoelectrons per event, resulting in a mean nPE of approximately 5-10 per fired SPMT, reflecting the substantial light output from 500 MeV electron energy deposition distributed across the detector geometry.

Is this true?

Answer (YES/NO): NO